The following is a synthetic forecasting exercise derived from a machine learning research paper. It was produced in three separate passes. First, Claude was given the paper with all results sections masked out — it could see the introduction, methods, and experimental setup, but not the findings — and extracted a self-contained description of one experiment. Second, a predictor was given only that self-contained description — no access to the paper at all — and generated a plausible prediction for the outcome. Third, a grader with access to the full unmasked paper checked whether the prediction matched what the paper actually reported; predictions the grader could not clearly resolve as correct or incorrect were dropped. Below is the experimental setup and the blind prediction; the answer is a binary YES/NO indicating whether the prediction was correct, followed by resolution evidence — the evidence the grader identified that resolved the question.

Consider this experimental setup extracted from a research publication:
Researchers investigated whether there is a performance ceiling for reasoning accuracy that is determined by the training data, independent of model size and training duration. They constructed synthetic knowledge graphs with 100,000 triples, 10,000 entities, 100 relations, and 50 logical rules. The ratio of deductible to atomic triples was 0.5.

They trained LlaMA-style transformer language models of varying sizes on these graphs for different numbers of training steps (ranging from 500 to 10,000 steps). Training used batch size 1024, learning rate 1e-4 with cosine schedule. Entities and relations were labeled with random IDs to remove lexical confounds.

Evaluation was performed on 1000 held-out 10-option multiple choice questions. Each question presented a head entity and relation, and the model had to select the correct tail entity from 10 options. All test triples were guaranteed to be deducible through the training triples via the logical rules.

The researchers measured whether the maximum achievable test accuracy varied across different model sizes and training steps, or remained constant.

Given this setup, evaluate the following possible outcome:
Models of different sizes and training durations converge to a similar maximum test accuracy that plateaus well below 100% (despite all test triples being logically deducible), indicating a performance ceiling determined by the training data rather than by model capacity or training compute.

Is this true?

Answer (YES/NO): YES